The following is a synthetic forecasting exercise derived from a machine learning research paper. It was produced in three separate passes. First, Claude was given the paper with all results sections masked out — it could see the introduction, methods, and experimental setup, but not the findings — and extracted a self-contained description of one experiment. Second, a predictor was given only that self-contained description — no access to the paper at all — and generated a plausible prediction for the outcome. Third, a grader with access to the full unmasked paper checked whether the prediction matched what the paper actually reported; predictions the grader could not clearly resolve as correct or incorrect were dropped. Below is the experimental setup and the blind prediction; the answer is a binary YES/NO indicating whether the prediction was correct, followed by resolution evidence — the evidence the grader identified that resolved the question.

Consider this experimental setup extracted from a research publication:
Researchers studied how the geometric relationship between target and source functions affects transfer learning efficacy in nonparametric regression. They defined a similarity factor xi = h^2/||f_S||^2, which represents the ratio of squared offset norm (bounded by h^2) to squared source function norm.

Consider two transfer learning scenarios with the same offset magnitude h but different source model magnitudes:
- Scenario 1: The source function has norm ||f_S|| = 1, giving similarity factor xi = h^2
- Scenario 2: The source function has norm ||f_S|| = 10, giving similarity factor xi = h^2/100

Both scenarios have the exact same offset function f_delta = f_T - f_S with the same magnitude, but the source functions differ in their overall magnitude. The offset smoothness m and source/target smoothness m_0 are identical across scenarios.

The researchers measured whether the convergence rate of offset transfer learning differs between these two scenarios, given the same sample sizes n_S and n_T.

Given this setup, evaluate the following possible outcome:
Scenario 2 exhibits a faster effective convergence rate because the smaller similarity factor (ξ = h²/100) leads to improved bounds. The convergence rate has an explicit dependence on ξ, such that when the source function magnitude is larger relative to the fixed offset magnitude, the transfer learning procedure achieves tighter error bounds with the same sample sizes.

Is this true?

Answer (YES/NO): YES